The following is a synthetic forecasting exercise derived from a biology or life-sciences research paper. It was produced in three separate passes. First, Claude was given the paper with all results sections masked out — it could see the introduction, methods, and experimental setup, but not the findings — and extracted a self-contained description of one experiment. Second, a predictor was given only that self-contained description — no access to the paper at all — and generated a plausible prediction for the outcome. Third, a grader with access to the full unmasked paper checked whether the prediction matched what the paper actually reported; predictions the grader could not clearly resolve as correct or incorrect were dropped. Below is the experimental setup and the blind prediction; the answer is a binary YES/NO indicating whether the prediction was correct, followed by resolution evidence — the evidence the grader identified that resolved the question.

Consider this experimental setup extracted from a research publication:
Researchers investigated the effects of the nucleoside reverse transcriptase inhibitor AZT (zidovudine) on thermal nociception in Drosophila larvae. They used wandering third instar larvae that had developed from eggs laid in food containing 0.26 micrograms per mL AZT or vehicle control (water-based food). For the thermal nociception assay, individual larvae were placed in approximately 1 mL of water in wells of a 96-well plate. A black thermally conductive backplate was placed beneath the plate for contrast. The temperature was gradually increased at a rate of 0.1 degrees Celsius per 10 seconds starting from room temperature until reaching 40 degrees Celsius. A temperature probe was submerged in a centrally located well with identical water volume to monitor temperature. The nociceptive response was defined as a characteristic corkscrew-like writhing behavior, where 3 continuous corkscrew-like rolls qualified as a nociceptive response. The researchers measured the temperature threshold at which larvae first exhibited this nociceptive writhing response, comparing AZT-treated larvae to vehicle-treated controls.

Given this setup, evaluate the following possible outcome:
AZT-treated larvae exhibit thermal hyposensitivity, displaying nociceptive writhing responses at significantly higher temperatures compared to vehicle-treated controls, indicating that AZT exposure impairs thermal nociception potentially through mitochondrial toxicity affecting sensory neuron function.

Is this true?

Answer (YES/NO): NO